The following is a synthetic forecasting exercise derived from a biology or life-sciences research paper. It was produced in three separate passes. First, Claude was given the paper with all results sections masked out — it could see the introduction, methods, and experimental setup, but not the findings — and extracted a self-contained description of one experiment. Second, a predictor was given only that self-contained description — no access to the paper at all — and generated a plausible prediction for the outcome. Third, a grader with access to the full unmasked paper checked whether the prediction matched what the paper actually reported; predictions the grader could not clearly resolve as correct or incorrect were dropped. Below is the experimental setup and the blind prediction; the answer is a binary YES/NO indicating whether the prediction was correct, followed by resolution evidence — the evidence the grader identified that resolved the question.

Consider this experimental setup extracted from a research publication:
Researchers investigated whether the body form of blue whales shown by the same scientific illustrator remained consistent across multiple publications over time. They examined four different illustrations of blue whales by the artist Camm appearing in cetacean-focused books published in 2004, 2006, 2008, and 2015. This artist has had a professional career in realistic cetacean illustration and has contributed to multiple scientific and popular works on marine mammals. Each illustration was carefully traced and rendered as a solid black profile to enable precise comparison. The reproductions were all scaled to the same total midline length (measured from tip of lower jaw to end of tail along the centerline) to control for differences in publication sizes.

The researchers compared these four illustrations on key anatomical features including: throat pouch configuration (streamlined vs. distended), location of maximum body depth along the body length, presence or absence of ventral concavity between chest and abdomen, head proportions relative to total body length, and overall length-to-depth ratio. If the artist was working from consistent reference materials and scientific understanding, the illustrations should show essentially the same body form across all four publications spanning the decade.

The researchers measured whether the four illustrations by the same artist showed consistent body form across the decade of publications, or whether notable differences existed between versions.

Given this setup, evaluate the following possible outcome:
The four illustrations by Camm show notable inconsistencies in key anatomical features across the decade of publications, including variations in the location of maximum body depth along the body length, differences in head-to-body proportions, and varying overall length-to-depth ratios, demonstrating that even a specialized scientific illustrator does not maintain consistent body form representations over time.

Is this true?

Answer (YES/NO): YES